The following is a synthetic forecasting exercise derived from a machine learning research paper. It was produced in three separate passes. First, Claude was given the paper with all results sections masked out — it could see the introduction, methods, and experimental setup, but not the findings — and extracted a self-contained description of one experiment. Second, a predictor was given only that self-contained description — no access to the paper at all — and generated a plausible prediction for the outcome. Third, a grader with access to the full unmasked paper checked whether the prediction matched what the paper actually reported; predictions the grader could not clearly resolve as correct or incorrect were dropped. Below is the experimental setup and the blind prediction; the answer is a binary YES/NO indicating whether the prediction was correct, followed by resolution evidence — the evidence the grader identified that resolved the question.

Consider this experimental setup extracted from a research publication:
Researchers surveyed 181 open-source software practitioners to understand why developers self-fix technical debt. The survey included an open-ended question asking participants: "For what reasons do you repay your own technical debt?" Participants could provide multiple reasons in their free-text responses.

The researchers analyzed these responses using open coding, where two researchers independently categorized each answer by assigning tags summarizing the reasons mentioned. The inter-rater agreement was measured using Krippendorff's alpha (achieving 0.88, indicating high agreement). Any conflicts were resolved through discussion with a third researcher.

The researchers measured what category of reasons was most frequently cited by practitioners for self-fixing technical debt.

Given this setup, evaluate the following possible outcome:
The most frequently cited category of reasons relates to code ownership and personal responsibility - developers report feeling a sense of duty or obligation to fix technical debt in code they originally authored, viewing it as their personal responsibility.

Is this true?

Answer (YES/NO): YES